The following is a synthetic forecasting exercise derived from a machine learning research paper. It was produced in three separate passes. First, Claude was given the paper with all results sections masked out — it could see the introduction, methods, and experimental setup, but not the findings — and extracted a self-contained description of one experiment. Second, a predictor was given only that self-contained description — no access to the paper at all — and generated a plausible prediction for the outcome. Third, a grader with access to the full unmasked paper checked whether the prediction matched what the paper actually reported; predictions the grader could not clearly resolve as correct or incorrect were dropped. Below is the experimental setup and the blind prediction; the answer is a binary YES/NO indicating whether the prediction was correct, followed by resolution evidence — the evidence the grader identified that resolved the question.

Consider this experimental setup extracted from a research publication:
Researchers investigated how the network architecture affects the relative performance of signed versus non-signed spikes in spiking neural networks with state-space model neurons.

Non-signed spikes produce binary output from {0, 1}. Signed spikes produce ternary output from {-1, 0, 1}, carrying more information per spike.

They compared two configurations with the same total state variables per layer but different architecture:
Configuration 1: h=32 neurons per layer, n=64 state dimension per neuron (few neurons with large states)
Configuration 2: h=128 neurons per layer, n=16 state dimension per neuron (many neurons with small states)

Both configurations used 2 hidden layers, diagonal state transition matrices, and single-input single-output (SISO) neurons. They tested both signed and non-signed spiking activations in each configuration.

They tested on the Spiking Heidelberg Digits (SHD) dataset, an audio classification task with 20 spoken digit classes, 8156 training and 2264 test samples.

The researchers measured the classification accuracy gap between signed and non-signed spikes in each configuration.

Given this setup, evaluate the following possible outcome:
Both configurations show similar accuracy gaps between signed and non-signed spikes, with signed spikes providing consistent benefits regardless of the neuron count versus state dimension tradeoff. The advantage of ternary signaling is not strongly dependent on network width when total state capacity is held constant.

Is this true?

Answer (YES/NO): NO